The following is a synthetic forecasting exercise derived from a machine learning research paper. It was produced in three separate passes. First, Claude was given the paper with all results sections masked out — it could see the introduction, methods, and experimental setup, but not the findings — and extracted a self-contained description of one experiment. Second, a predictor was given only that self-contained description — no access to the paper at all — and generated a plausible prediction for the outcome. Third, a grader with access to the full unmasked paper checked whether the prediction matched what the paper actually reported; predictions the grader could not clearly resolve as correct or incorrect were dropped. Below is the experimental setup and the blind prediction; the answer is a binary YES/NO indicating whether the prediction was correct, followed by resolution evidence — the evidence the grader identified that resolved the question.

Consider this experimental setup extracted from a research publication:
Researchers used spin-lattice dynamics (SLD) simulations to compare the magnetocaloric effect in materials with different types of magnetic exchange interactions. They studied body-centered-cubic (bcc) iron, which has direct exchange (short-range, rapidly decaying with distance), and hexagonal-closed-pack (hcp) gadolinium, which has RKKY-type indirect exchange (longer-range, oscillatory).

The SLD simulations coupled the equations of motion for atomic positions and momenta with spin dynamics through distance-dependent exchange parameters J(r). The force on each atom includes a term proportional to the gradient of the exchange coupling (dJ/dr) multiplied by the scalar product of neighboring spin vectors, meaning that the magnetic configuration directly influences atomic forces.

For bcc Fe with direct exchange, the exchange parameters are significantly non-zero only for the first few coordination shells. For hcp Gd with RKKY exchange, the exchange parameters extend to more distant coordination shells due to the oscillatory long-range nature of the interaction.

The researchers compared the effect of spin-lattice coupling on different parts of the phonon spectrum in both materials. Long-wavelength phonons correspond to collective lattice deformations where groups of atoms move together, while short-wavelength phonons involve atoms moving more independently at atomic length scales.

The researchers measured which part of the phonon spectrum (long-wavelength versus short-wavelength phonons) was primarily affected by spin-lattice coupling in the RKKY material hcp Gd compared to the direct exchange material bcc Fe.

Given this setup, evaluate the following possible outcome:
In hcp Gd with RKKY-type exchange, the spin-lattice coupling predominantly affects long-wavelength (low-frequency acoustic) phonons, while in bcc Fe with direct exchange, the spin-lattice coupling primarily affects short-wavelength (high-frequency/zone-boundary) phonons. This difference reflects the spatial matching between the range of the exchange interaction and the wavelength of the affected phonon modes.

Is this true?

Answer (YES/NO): NO